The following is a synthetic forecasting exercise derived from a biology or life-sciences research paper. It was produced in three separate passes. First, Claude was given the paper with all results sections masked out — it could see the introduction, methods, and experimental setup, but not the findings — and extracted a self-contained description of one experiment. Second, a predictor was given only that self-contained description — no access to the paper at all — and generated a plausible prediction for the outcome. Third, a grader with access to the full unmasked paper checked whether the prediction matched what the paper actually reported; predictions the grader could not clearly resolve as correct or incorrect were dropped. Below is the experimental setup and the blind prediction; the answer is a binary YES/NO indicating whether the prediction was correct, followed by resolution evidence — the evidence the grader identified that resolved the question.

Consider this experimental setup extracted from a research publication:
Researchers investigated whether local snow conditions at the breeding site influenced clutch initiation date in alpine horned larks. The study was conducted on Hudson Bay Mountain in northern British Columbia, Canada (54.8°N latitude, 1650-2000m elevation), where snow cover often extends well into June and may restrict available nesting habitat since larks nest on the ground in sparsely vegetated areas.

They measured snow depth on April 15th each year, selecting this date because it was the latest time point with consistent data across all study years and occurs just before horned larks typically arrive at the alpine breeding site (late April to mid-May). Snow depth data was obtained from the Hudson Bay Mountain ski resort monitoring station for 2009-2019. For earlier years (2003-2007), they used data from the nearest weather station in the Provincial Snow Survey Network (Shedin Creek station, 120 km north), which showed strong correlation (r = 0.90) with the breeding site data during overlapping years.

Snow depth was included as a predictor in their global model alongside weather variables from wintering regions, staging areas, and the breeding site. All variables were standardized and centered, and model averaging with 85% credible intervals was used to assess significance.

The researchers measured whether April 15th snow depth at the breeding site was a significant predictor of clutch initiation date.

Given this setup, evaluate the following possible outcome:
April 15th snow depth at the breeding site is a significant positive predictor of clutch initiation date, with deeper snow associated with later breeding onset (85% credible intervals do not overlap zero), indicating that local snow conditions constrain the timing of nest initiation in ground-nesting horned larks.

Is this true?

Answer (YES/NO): NO